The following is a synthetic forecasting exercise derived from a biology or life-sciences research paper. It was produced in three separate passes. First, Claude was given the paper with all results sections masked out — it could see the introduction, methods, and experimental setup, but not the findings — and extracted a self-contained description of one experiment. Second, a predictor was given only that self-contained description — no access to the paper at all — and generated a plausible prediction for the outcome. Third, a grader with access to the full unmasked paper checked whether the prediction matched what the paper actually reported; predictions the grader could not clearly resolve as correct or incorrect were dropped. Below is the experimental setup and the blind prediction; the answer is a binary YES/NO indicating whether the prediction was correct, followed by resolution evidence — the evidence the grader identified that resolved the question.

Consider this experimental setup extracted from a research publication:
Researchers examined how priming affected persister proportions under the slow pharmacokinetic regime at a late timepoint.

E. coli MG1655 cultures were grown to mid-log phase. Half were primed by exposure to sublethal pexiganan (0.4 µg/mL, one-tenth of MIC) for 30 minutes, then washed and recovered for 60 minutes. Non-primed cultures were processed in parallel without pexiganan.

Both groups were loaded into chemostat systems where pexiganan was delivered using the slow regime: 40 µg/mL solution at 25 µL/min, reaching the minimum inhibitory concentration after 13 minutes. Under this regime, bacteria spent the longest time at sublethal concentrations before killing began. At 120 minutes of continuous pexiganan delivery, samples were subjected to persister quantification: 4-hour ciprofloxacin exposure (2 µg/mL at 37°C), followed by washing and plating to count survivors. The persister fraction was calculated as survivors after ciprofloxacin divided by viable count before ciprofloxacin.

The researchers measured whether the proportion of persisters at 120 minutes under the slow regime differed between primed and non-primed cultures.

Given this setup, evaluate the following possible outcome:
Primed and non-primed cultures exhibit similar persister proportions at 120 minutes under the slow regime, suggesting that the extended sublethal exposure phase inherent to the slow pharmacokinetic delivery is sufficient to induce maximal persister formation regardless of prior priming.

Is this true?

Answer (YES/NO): YES